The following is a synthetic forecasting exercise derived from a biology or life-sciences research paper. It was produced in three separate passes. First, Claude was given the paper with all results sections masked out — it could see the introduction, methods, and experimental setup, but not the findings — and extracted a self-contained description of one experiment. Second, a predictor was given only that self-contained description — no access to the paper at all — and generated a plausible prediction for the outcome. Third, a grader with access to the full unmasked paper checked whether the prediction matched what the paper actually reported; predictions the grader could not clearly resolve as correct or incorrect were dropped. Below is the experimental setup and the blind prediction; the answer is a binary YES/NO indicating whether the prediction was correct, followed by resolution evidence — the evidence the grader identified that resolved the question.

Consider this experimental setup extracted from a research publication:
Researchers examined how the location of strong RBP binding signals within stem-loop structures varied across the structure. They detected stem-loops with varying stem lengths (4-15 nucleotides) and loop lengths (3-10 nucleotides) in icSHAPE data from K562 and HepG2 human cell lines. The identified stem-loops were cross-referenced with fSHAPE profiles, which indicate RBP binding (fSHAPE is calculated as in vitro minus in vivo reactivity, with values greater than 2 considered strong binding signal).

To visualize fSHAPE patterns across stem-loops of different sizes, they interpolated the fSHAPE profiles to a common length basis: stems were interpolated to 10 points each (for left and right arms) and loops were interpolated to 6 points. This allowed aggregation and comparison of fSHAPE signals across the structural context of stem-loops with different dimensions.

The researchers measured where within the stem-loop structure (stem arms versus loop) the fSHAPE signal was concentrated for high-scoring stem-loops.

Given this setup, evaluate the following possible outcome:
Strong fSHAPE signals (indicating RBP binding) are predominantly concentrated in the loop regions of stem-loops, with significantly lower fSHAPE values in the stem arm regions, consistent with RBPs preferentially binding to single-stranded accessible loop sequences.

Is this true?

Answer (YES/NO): YES